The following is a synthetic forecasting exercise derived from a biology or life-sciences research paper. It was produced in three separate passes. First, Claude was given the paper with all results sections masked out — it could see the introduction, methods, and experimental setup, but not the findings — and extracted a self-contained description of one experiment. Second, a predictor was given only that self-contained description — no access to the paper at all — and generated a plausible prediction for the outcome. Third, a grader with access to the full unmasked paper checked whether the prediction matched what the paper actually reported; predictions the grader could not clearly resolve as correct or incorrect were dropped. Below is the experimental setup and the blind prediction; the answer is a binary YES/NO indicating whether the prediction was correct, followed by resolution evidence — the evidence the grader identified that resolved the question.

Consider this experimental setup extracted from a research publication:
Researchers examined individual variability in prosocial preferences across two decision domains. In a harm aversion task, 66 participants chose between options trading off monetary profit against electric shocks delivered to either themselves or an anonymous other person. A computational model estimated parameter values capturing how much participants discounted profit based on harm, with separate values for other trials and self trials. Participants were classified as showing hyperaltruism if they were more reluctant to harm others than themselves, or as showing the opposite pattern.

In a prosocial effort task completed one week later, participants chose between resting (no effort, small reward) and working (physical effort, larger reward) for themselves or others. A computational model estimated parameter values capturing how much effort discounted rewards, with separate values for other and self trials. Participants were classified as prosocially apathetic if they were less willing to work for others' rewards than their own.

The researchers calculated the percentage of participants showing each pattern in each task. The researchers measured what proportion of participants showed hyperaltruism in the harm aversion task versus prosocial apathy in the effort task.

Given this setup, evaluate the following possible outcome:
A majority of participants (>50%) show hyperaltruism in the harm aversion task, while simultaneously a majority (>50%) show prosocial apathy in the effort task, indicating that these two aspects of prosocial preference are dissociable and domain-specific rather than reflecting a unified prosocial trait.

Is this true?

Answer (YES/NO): NO